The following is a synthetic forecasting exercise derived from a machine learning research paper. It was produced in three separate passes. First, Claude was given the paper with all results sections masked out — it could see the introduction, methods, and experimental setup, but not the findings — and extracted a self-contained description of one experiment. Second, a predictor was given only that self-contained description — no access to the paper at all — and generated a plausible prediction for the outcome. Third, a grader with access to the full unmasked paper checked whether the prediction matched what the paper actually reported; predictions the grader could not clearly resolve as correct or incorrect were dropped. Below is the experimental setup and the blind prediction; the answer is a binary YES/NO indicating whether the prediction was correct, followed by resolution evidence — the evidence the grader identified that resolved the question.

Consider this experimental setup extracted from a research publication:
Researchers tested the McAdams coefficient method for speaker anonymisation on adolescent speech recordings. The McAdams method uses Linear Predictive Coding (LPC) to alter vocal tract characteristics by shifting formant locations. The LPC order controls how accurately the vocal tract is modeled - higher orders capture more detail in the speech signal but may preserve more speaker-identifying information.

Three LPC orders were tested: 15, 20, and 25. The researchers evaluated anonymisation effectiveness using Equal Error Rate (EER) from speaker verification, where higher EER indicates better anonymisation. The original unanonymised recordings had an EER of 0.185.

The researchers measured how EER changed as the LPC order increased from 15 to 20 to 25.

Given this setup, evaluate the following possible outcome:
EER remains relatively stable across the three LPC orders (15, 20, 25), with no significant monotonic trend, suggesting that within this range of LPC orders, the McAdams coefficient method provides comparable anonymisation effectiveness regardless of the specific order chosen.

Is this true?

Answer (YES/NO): NO